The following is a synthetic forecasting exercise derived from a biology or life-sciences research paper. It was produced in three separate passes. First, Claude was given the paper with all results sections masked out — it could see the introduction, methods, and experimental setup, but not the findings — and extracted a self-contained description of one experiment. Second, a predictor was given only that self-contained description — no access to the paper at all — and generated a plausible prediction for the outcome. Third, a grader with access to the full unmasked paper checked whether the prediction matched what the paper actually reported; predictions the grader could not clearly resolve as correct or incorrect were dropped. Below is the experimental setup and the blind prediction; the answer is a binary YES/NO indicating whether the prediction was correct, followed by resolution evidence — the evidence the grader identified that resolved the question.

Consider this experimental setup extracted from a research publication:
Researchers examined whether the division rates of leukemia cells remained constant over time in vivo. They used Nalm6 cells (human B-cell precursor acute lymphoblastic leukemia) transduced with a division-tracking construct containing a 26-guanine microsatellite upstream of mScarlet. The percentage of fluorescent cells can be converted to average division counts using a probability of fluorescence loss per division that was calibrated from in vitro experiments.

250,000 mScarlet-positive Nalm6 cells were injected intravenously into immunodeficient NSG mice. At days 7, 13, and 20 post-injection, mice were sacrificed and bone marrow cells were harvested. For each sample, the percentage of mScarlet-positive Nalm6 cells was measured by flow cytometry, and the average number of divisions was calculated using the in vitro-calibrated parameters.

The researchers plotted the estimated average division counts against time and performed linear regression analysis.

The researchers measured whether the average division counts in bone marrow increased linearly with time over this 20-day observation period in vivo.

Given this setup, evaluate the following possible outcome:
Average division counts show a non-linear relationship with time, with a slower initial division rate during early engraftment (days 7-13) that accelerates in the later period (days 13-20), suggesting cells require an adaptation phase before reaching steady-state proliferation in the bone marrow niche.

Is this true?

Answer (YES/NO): NO